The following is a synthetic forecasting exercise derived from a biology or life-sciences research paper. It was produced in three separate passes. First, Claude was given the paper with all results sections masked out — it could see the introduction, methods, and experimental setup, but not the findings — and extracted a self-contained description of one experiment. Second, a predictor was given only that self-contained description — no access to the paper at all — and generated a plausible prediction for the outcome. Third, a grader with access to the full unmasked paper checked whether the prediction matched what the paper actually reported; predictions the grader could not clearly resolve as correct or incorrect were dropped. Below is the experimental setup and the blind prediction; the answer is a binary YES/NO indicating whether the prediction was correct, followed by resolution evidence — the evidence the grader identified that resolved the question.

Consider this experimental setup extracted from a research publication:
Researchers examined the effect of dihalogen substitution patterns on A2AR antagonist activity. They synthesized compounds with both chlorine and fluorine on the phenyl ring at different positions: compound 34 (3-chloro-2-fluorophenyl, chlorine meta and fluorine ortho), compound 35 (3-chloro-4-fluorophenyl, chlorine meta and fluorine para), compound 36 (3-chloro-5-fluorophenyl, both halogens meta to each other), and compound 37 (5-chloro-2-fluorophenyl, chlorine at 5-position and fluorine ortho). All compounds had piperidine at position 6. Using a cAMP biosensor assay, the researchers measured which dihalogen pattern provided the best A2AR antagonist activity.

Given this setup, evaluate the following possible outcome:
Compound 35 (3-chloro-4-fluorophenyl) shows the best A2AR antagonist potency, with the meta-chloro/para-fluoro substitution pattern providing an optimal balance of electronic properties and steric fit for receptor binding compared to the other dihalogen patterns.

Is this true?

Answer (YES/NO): NO